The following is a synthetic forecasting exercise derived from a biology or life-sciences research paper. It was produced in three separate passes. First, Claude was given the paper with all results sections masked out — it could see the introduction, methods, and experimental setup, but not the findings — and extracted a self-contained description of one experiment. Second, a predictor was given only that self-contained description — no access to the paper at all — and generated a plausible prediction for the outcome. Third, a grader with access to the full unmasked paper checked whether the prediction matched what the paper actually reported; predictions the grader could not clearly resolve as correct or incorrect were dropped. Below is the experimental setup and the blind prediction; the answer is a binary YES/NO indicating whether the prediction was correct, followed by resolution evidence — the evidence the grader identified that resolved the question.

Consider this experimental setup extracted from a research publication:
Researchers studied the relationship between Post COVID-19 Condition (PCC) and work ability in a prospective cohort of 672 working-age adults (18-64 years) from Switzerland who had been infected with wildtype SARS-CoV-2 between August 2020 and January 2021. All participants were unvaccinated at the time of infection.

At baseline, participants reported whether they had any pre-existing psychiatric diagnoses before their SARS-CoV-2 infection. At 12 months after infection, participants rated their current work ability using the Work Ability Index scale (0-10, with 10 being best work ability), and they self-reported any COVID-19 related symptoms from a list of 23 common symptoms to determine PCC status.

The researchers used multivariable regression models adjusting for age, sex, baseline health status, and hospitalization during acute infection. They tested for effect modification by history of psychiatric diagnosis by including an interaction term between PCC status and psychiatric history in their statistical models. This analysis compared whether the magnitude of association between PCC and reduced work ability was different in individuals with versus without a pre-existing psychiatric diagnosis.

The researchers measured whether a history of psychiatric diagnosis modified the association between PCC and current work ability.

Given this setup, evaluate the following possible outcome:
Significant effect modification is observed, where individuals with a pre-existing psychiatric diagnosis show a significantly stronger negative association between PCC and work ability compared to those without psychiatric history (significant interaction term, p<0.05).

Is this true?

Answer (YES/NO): YES